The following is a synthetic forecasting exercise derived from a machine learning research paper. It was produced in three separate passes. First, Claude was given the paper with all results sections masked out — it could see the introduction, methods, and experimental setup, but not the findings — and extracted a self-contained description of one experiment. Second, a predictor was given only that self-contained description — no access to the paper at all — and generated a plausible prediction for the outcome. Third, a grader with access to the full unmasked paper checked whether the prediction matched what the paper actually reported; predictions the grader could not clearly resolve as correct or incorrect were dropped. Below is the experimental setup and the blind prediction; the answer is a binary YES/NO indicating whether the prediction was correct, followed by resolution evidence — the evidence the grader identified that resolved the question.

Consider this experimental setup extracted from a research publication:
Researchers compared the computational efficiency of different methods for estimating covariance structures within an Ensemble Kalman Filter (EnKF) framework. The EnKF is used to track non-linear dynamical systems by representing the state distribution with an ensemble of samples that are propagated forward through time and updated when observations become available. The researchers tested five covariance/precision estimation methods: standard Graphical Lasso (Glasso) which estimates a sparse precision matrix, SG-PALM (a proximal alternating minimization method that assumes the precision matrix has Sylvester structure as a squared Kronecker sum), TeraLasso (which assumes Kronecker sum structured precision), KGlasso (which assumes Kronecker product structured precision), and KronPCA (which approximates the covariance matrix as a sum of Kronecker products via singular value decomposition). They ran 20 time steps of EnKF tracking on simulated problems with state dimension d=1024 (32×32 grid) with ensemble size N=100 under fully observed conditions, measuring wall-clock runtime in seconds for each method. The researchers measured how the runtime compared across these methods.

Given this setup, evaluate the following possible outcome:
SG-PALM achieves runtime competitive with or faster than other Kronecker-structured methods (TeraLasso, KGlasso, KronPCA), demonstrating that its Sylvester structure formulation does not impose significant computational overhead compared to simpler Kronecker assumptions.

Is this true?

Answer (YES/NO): YES